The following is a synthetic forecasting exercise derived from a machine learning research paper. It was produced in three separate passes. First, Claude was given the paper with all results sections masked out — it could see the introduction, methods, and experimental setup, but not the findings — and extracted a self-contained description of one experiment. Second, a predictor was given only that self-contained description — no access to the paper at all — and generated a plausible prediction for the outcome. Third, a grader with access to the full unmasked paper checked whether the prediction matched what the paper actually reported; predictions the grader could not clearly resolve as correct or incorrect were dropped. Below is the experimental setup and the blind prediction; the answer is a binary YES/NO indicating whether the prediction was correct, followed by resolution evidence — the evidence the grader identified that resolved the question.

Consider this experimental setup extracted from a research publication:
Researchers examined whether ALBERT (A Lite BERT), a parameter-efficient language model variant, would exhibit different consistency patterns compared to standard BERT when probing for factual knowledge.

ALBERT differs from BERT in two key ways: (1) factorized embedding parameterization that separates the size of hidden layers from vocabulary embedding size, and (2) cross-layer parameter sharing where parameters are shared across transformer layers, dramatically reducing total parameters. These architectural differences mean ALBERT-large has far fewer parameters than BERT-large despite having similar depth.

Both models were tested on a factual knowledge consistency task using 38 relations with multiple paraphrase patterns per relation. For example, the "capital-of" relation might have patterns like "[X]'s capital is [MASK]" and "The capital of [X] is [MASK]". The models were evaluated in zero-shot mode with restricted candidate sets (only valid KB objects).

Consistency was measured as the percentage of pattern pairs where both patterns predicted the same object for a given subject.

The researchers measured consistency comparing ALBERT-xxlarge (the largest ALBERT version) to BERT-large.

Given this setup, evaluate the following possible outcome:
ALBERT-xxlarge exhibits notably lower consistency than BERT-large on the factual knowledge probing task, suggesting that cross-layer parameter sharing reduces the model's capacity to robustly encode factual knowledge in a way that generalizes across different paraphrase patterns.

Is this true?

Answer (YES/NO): YES